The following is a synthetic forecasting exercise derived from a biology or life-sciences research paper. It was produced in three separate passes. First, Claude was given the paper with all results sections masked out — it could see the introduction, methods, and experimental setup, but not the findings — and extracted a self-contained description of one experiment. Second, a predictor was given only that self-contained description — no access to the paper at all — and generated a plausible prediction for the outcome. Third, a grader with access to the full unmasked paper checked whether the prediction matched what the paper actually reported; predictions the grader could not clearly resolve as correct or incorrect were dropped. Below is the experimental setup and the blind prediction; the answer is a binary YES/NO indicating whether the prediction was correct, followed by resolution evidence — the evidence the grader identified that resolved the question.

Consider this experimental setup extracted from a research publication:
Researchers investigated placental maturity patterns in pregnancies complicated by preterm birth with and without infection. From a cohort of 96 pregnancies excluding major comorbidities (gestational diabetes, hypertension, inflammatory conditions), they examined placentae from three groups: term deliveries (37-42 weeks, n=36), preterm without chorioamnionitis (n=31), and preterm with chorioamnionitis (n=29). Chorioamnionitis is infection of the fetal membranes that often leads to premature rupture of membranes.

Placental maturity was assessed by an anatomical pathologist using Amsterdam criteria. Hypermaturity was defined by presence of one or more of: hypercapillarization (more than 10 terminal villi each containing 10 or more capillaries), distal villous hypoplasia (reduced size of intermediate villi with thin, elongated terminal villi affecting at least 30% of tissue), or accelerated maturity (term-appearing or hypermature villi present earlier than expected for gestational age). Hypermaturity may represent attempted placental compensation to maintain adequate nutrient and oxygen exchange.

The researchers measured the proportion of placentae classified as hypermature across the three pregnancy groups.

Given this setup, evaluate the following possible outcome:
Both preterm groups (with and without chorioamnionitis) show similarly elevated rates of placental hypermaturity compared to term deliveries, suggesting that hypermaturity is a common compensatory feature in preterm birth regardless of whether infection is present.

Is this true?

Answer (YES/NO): NO